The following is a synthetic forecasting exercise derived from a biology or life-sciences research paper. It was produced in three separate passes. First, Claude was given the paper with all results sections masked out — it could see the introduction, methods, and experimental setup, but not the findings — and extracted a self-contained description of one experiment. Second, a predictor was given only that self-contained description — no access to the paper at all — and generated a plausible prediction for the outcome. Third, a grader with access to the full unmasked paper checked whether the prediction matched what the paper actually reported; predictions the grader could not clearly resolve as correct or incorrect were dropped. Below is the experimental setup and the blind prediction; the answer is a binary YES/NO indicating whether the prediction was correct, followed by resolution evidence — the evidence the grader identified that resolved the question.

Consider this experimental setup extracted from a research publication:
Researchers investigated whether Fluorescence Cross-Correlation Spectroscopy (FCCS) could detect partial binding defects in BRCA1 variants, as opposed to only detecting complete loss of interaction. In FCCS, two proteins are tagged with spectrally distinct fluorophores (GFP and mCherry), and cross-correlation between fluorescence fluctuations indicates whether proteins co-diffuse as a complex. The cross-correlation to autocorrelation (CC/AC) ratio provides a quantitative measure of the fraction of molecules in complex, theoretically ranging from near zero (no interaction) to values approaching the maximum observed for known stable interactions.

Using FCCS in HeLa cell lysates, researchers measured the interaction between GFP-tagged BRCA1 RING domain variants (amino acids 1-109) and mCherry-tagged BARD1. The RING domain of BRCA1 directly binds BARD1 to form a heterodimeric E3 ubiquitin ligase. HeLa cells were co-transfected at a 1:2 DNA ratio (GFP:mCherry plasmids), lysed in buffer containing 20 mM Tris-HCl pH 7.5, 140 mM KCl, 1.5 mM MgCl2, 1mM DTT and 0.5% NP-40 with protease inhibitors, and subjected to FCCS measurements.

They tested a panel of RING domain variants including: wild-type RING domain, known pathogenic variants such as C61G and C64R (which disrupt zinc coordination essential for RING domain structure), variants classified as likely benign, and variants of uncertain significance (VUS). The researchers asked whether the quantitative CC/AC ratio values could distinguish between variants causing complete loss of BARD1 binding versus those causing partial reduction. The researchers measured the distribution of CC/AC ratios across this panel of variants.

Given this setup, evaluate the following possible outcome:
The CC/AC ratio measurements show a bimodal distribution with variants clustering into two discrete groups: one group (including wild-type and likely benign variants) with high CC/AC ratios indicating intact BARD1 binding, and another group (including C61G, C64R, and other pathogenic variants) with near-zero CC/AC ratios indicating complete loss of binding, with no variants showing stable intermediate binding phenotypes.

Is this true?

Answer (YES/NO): NO